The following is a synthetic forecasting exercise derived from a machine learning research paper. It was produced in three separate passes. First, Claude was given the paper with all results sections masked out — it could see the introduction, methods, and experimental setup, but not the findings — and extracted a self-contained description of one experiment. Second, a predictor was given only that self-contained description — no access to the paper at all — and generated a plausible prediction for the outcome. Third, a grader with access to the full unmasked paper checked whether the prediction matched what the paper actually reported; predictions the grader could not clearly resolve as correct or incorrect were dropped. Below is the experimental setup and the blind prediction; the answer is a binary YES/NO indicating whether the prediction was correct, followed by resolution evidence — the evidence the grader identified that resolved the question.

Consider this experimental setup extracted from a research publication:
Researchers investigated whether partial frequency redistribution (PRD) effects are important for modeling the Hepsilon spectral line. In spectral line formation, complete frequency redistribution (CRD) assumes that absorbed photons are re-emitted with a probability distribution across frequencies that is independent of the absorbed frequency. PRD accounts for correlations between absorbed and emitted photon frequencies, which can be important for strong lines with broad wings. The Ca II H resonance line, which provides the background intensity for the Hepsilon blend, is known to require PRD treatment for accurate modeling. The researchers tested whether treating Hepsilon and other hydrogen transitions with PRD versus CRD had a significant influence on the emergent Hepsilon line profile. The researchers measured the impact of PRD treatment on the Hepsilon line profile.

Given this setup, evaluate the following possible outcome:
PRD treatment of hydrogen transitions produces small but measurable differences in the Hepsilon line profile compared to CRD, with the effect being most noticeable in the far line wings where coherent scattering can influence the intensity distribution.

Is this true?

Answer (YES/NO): NO